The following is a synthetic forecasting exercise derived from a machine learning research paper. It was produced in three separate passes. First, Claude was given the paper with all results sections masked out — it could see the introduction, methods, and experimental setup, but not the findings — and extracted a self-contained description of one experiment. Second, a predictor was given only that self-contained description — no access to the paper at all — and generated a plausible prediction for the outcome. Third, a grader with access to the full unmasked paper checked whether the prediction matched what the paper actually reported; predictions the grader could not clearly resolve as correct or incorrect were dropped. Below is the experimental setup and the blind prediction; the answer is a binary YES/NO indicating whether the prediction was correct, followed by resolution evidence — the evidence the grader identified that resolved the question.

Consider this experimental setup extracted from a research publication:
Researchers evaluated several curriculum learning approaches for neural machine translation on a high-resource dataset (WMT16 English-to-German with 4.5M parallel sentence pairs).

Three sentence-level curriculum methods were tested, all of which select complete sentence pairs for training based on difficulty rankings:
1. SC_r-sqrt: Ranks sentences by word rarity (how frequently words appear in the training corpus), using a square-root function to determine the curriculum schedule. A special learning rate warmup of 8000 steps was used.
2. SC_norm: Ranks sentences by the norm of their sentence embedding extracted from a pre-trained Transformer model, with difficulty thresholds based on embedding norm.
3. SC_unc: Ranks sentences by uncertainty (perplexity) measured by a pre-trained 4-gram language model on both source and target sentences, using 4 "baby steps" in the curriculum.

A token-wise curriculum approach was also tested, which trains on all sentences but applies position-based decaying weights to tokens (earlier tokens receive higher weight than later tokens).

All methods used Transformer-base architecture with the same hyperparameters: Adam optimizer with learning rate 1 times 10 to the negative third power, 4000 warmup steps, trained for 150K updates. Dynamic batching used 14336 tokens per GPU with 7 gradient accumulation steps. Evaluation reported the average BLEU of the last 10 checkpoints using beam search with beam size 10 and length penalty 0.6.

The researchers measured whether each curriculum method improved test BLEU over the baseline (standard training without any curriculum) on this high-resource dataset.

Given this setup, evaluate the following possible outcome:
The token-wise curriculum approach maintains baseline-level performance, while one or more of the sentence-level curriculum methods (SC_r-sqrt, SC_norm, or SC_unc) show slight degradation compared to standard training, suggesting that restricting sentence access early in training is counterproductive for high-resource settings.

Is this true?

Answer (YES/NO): NO